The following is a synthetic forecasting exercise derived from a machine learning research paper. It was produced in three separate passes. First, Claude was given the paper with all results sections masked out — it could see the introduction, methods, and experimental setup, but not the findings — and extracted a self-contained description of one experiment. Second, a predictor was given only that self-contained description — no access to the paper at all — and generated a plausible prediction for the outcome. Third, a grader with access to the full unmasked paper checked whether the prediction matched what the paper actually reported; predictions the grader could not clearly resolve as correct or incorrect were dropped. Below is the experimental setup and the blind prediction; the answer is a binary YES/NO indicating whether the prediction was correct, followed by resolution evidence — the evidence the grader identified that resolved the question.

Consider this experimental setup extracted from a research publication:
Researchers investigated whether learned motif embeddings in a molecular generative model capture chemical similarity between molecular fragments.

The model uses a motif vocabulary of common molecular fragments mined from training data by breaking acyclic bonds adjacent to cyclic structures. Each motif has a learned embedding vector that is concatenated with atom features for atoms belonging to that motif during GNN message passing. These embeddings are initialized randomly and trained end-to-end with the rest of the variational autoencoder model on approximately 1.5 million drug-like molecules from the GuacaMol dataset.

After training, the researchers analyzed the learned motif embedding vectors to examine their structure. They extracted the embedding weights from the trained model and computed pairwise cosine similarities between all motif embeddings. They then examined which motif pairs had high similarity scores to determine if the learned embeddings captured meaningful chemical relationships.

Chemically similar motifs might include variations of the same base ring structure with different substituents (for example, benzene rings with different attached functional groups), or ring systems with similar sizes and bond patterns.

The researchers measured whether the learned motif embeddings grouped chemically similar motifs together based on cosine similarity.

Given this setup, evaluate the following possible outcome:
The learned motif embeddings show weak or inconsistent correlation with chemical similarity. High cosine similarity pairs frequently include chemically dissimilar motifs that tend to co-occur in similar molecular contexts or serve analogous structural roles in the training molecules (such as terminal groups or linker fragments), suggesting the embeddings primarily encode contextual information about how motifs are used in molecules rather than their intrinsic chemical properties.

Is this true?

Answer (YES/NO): NO